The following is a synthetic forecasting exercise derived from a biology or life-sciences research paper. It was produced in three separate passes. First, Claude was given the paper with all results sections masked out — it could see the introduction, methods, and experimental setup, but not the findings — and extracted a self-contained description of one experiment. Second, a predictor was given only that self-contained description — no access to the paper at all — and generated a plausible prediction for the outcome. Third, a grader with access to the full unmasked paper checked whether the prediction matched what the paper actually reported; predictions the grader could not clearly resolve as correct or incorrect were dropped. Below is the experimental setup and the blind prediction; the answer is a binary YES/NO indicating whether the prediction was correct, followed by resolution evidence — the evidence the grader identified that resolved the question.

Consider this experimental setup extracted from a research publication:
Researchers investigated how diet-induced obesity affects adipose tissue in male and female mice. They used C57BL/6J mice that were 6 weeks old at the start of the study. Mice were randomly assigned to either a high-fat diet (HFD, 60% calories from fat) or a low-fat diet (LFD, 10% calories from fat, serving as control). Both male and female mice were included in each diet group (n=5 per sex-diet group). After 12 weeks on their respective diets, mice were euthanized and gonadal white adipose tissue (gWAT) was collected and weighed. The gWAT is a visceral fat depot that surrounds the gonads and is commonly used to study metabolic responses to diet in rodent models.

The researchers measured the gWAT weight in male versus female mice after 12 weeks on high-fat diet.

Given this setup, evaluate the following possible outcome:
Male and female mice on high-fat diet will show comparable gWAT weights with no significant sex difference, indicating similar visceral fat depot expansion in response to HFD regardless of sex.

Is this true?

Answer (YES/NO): NO